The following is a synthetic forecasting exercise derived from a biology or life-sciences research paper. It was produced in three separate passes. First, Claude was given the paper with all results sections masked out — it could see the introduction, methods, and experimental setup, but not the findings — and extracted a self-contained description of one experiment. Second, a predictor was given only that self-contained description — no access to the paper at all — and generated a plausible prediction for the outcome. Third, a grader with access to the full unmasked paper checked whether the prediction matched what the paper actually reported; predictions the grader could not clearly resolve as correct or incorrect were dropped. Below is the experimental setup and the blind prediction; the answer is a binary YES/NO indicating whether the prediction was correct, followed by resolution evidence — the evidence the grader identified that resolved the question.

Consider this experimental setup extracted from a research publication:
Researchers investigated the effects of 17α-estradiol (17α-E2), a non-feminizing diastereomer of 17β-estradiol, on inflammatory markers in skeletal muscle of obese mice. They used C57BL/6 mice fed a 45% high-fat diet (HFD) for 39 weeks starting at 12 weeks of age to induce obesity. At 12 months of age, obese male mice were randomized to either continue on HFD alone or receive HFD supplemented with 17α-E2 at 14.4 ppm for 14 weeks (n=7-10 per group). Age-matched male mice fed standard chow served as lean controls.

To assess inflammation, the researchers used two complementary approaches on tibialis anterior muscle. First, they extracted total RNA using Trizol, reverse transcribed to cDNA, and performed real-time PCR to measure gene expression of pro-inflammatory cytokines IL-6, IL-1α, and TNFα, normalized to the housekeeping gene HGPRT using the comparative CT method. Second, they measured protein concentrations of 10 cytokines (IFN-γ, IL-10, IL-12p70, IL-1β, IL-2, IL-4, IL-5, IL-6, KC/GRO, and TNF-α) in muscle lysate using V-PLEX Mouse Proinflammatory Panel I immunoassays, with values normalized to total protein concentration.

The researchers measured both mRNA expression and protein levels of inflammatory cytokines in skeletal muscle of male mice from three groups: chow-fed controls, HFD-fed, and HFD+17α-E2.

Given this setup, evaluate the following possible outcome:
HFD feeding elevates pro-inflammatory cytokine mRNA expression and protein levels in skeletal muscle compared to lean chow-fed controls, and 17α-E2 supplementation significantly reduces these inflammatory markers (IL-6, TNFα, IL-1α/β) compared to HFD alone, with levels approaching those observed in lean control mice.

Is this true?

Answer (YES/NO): NO